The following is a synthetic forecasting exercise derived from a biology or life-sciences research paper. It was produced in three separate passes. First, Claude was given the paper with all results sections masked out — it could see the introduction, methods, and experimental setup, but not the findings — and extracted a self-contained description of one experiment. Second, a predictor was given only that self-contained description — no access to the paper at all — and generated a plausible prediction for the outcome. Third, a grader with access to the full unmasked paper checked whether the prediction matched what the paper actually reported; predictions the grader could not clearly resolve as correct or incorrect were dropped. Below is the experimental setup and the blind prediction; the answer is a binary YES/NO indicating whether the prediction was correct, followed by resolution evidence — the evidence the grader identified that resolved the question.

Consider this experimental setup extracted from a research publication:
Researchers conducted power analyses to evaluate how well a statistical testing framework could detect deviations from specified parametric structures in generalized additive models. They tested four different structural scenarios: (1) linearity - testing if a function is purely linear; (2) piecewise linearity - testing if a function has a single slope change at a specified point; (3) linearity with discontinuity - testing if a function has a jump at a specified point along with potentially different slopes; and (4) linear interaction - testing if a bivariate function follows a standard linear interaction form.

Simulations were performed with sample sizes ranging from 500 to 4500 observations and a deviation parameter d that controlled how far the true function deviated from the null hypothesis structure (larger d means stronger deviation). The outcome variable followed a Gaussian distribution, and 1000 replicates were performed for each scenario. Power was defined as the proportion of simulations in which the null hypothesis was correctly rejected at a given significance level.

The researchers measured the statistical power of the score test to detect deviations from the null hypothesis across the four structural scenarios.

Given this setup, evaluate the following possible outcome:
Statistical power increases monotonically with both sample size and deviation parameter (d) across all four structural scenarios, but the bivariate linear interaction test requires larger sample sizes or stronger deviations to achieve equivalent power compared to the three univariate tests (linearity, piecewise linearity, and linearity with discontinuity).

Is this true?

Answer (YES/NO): NO